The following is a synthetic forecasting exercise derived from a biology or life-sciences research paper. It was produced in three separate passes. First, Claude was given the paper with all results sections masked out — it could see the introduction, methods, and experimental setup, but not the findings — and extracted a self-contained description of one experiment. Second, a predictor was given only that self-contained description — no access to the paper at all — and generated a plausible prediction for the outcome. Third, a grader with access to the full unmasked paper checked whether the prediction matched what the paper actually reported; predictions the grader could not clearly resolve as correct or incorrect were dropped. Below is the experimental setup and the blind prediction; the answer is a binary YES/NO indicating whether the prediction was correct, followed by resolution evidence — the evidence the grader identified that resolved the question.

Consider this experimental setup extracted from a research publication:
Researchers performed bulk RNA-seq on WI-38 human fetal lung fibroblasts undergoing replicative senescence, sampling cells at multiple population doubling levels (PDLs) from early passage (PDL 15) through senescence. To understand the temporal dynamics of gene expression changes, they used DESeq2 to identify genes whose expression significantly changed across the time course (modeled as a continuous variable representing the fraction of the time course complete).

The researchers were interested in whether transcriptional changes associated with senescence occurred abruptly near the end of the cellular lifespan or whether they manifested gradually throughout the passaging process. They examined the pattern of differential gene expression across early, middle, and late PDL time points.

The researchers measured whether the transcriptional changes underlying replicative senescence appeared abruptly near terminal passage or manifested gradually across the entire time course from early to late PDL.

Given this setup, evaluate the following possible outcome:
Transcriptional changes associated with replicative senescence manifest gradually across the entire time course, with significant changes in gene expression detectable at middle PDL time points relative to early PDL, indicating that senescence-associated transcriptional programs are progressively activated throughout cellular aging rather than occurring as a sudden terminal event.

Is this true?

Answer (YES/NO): YES